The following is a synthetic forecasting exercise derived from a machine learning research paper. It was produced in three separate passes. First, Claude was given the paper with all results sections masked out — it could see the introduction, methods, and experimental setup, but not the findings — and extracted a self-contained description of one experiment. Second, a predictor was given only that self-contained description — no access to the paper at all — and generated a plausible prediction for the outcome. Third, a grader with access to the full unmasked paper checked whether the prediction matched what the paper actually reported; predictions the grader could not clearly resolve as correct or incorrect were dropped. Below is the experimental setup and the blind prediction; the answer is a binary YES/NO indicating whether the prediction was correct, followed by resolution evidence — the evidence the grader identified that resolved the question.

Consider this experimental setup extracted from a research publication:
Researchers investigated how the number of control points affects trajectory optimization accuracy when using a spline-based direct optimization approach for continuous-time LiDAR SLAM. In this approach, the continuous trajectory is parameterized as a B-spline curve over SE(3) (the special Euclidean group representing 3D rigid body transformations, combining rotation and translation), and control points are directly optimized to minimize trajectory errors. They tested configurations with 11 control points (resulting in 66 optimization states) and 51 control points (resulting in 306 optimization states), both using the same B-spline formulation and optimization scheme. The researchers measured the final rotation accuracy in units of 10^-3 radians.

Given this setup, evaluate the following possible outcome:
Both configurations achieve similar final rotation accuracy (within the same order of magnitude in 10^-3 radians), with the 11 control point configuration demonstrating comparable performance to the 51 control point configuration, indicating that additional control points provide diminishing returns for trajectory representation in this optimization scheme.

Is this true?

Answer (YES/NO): NO